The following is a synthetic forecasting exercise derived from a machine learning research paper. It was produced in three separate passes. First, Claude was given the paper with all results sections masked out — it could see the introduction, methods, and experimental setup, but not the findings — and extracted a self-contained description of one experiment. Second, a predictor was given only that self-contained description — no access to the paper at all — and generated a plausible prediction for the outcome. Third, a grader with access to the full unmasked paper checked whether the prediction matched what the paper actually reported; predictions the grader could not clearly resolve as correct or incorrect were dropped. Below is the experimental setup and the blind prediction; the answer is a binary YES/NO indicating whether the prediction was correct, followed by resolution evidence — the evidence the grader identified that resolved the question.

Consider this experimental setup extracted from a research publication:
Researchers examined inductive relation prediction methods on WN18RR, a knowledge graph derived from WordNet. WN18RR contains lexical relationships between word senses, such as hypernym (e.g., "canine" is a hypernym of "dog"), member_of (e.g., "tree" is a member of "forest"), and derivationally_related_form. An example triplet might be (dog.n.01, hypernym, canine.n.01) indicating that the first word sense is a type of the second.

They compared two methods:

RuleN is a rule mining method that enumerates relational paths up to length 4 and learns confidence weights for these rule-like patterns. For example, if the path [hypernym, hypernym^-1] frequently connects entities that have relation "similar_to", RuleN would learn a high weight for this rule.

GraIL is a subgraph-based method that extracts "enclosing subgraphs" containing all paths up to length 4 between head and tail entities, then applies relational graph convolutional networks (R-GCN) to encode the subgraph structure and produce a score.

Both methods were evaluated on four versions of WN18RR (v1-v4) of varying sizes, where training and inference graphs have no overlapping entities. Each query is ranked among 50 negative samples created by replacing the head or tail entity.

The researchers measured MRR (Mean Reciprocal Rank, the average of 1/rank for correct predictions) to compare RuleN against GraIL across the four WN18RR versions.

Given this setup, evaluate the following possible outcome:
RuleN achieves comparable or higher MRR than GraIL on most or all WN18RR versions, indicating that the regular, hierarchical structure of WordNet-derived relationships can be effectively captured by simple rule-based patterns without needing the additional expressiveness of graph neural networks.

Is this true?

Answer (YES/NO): NO